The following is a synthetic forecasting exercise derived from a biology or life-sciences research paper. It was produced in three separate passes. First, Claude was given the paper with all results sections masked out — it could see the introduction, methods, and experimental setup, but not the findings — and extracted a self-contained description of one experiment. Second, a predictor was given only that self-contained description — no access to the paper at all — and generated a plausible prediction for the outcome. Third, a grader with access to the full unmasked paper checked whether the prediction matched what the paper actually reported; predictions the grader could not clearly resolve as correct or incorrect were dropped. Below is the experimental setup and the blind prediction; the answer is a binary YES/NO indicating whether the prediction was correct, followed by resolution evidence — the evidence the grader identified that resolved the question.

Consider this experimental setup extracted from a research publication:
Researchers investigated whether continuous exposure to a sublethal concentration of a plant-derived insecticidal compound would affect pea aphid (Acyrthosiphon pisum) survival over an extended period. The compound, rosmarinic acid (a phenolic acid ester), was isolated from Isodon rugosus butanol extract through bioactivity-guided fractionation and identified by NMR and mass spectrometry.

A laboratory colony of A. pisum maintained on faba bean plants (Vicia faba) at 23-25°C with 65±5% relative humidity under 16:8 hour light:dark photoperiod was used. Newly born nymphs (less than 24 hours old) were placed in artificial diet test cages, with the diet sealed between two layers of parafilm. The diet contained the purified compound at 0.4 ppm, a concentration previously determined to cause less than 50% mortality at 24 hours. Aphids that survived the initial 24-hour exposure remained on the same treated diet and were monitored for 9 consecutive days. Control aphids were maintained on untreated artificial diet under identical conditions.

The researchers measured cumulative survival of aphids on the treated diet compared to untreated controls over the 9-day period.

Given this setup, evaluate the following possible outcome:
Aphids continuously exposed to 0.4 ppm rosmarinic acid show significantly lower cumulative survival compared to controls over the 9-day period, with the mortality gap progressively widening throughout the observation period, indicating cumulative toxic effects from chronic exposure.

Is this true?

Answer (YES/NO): YES